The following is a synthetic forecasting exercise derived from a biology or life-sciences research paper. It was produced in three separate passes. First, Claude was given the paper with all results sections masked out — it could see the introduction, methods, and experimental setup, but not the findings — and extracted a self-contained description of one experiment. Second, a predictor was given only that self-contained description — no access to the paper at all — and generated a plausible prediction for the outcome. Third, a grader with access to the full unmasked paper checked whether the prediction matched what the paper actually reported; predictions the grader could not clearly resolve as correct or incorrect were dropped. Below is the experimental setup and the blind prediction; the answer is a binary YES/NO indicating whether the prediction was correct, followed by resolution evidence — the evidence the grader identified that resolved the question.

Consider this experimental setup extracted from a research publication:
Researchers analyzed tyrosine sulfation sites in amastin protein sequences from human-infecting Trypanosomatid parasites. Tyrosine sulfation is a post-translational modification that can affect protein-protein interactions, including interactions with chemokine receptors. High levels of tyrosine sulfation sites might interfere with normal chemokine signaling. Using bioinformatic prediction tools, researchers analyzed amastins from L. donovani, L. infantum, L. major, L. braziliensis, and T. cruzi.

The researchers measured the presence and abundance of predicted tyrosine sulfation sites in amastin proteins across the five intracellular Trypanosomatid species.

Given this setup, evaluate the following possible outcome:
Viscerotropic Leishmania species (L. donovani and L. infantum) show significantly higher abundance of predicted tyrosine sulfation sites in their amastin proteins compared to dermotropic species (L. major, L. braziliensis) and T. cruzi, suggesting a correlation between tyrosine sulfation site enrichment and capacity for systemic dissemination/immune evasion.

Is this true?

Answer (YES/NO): NO